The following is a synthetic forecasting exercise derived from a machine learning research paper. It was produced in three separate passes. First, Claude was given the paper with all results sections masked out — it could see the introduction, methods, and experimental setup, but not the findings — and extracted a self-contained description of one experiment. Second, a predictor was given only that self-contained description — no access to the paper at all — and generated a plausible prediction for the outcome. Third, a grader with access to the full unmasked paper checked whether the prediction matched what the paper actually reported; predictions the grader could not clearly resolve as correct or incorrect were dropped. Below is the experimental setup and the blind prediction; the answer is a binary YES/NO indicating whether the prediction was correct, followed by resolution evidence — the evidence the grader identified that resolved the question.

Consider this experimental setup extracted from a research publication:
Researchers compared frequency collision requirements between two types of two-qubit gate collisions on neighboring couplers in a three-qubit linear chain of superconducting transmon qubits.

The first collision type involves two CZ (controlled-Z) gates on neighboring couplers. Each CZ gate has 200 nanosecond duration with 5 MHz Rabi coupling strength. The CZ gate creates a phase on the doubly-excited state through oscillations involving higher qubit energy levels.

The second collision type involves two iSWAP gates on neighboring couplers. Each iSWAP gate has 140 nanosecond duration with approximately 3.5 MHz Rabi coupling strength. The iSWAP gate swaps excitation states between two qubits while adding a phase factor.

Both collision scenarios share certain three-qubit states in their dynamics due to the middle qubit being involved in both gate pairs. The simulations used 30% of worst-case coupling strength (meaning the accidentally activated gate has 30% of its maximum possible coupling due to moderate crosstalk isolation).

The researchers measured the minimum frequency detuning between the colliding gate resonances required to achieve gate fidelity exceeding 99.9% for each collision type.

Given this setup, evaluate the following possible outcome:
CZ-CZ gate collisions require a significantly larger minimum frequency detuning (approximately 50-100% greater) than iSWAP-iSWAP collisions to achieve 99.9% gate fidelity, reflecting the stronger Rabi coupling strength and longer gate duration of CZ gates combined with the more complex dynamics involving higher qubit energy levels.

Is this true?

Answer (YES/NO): NO